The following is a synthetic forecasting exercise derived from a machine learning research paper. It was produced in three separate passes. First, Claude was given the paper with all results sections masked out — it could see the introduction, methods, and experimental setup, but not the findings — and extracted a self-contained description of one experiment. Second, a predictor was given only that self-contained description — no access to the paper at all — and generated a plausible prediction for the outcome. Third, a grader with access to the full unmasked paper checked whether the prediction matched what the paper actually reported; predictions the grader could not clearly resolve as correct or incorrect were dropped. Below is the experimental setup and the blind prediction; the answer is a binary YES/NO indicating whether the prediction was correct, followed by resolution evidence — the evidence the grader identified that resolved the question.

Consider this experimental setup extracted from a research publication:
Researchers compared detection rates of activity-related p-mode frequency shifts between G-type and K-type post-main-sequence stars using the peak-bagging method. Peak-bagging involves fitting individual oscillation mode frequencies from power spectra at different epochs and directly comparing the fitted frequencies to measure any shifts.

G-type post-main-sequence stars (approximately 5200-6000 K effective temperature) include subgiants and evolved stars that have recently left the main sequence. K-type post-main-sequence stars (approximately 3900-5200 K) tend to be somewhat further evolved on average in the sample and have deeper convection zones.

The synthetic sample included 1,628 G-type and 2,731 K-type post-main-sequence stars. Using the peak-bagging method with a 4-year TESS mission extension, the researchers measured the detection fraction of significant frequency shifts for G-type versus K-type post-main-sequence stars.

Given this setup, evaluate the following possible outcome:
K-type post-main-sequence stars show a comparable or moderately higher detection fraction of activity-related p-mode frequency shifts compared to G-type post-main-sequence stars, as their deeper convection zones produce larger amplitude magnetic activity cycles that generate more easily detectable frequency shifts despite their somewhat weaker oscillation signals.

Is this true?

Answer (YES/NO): NO